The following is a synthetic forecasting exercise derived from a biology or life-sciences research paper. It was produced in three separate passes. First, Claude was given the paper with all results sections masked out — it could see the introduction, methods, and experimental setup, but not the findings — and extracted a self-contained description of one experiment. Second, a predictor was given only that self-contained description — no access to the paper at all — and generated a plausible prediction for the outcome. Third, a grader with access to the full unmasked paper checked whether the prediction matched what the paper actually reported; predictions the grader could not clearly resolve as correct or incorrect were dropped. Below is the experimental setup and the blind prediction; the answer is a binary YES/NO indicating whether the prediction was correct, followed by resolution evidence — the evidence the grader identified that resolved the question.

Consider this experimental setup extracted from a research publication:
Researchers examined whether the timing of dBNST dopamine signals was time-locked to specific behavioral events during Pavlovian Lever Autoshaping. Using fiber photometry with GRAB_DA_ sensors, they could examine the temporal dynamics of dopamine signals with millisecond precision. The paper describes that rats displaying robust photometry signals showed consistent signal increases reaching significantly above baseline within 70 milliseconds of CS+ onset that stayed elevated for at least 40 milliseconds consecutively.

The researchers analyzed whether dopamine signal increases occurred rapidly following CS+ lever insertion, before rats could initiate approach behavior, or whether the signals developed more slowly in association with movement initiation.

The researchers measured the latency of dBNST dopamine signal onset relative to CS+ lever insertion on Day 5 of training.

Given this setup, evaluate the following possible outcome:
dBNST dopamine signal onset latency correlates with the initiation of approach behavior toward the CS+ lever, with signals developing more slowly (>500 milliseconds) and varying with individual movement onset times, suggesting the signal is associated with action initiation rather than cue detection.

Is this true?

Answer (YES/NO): NO